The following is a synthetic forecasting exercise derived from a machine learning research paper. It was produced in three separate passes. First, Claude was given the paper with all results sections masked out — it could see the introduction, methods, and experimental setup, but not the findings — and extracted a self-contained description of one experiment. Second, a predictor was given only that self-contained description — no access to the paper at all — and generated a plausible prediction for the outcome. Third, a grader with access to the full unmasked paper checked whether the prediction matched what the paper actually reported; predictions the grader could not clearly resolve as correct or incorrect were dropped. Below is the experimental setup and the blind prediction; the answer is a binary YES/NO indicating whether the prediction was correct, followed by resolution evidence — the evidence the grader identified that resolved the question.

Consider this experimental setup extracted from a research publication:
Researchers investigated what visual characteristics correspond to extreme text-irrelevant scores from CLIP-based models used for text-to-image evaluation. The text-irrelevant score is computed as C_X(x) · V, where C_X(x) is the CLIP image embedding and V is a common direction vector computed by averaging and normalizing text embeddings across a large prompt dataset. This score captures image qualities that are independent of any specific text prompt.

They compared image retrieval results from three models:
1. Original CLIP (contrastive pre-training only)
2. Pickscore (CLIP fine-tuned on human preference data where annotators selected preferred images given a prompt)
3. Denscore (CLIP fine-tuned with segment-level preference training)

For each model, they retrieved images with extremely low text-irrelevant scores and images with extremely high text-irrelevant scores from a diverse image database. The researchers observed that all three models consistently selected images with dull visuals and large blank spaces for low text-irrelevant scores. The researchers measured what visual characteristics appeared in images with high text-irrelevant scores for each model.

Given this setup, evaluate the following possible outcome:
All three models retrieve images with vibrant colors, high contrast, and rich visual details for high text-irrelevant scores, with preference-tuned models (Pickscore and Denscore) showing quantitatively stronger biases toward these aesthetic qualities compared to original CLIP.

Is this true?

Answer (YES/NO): NO